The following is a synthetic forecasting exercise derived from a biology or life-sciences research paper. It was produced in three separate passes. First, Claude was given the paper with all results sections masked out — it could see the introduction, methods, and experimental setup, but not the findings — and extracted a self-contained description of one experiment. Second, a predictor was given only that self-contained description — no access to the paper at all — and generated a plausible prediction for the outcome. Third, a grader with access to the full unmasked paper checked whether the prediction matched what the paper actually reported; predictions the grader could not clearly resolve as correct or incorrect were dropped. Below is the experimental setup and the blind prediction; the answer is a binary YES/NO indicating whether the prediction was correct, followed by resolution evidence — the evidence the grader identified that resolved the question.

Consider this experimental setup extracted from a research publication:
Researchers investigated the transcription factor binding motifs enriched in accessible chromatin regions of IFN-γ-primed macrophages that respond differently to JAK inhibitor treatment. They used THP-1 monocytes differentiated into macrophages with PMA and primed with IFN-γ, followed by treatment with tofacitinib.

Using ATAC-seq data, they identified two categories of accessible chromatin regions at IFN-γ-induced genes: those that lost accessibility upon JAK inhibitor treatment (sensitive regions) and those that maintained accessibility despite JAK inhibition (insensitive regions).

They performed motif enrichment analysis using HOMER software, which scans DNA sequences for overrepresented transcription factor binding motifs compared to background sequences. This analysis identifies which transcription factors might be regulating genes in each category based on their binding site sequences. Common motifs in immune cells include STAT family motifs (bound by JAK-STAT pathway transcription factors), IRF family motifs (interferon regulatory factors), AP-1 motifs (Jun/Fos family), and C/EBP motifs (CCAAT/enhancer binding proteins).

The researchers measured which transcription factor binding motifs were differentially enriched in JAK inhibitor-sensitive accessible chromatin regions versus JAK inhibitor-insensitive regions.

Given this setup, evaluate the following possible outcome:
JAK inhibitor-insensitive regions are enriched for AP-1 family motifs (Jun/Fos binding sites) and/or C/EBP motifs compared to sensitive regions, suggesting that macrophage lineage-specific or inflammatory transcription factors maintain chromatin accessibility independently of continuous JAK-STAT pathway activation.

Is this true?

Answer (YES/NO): YES